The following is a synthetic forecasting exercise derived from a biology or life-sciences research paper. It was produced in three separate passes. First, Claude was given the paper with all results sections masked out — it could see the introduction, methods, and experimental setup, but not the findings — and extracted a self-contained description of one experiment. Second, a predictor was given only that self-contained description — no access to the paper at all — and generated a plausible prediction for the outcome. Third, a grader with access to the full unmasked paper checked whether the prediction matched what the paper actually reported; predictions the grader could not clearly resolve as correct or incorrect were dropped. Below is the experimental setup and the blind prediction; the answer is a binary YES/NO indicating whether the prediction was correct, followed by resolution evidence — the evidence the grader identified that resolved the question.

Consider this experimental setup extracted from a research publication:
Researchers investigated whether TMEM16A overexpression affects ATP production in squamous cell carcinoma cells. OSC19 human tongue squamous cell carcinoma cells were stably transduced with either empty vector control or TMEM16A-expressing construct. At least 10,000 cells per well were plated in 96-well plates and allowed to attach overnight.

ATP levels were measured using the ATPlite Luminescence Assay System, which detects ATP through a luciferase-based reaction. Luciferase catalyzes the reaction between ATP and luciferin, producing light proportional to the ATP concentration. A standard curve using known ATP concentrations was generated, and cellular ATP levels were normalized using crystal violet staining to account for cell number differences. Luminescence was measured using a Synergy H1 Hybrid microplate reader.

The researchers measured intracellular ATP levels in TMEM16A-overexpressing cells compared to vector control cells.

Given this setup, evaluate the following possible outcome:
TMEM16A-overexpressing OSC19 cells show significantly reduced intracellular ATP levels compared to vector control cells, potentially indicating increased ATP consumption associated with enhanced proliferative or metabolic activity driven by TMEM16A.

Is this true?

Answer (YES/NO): NO